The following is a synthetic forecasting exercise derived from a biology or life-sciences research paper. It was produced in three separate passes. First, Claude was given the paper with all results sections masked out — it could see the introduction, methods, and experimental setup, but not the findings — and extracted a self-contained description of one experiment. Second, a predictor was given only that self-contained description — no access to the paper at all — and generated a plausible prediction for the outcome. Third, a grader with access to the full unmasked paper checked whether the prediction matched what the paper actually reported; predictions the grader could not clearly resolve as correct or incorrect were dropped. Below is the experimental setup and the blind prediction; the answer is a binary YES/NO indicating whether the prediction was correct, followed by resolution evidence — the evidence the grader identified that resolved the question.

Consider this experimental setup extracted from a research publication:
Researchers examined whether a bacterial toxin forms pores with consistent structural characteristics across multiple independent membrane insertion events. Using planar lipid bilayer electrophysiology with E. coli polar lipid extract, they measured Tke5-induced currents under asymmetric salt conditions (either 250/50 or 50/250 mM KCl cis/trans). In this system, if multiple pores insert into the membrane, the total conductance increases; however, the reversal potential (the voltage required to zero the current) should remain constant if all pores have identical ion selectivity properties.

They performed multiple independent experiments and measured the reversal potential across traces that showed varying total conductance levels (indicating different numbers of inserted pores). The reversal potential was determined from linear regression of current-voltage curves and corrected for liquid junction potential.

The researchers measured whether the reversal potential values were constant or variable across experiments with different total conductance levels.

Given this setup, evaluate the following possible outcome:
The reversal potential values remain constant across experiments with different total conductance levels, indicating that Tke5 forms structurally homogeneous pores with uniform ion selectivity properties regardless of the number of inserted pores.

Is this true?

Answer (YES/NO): YES